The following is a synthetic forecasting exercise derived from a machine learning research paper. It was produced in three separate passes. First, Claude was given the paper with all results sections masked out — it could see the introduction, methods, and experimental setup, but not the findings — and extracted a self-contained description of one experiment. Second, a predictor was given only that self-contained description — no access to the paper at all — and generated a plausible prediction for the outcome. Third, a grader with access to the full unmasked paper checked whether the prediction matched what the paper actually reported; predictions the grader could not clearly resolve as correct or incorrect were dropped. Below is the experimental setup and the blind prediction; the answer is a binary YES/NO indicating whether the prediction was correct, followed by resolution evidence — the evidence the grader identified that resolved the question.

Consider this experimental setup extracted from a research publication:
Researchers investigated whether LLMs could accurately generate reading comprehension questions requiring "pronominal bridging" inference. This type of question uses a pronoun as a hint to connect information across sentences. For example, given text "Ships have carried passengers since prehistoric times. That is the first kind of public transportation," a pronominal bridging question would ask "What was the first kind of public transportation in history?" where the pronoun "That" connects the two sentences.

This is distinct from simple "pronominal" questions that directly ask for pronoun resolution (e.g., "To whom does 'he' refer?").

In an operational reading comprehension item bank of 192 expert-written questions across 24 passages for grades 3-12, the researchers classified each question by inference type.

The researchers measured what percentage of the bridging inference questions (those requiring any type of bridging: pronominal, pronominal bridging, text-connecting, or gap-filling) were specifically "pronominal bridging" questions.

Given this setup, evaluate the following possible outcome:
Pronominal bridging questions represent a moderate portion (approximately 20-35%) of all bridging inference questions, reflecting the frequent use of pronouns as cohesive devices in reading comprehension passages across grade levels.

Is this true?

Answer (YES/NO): NO